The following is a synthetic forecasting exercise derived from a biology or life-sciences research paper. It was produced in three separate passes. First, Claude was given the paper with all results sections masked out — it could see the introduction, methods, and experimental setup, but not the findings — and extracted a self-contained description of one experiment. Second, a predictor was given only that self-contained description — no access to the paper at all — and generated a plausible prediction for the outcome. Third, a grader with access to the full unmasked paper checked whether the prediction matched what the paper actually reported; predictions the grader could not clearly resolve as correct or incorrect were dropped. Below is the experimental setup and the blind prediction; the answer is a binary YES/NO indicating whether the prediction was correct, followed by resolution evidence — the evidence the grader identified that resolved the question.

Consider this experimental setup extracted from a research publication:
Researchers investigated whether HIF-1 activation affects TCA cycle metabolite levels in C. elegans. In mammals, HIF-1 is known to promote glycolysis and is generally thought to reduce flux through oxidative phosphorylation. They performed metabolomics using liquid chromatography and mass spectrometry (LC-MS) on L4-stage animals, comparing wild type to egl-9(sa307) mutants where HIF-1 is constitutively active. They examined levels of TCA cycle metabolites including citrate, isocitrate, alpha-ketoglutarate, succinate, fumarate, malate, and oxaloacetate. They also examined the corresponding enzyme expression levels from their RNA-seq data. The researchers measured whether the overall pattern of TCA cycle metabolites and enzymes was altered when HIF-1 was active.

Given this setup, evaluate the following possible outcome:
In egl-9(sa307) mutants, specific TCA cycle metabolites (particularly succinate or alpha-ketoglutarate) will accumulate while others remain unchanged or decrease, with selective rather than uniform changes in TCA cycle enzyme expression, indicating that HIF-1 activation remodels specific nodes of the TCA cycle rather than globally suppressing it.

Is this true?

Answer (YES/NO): NO